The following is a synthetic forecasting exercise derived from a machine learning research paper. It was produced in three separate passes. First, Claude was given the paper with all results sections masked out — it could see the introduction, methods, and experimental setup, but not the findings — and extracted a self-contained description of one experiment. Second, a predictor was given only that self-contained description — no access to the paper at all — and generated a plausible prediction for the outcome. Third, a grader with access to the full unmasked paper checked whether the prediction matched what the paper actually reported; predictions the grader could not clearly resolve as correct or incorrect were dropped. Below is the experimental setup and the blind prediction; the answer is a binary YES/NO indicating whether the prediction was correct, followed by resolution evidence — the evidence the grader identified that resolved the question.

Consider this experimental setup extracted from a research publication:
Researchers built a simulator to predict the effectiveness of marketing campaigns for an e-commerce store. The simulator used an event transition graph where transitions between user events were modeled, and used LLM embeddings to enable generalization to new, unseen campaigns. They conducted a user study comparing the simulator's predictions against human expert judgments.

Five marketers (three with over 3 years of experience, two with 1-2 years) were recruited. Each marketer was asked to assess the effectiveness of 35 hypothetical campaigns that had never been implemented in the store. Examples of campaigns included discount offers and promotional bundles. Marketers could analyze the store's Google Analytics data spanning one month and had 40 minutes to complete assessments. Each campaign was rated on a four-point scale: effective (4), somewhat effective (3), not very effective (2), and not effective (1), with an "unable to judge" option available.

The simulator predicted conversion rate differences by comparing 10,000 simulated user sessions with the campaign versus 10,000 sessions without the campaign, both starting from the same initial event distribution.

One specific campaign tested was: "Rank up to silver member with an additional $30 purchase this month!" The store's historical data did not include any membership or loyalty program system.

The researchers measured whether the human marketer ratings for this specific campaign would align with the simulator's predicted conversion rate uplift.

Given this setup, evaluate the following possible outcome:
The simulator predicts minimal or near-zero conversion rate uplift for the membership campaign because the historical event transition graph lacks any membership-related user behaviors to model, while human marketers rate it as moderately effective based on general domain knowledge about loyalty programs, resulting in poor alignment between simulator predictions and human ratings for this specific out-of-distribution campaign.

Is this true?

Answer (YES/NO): NO